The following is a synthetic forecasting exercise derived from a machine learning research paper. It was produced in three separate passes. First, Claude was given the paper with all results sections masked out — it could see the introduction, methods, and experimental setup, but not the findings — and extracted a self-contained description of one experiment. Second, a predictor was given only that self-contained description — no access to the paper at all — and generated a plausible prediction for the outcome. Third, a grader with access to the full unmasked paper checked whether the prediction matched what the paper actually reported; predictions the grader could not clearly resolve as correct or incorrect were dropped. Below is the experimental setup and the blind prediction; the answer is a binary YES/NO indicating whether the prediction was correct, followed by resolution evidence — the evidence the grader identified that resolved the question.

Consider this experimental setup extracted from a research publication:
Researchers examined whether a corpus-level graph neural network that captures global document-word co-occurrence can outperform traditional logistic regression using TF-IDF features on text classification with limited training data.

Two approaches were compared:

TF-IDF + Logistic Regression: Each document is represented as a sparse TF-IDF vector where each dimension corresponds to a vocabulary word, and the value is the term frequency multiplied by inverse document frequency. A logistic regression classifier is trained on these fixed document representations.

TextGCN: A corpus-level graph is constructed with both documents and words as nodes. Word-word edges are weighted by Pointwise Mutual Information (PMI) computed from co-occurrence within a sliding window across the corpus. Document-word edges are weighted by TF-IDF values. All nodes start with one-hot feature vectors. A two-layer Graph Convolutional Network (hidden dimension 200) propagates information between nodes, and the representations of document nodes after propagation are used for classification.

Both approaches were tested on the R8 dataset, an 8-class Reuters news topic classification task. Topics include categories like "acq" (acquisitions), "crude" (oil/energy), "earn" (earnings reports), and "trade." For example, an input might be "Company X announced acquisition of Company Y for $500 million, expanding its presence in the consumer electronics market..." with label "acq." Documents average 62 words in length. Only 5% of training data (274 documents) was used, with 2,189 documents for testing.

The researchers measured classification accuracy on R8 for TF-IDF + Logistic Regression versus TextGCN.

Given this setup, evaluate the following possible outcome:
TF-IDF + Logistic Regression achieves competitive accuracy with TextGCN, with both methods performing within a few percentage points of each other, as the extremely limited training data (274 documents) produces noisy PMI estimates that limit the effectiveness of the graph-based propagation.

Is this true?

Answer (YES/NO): NO